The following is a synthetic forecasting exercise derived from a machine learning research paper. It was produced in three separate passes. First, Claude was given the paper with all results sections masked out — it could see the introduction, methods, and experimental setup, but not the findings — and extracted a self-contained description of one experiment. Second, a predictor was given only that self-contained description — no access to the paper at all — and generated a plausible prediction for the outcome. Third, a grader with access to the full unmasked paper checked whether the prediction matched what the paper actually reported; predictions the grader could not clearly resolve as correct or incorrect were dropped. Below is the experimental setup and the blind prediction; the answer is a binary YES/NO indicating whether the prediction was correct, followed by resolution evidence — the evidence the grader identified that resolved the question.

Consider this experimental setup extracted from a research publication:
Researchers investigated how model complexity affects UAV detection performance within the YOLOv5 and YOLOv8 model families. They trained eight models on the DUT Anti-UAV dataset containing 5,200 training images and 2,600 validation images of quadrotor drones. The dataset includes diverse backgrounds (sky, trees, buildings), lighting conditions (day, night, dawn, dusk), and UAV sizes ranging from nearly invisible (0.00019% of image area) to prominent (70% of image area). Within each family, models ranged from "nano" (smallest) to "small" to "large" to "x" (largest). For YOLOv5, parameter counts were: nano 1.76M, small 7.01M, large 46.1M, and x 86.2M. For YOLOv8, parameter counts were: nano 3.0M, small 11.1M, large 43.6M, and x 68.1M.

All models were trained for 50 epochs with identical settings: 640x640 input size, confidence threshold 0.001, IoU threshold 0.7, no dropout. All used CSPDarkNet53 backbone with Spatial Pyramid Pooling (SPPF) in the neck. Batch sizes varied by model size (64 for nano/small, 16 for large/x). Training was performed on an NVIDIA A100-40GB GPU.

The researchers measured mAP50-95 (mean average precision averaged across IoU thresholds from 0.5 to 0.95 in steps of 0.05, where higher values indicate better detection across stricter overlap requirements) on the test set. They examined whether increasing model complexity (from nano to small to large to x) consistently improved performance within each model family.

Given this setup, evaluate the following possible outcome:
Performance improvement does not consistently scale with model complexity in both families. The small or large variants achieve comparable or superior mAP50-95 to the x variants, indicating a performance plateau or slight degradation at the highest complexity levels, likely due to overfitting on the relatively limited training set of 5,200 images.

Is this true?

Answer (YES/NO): NO